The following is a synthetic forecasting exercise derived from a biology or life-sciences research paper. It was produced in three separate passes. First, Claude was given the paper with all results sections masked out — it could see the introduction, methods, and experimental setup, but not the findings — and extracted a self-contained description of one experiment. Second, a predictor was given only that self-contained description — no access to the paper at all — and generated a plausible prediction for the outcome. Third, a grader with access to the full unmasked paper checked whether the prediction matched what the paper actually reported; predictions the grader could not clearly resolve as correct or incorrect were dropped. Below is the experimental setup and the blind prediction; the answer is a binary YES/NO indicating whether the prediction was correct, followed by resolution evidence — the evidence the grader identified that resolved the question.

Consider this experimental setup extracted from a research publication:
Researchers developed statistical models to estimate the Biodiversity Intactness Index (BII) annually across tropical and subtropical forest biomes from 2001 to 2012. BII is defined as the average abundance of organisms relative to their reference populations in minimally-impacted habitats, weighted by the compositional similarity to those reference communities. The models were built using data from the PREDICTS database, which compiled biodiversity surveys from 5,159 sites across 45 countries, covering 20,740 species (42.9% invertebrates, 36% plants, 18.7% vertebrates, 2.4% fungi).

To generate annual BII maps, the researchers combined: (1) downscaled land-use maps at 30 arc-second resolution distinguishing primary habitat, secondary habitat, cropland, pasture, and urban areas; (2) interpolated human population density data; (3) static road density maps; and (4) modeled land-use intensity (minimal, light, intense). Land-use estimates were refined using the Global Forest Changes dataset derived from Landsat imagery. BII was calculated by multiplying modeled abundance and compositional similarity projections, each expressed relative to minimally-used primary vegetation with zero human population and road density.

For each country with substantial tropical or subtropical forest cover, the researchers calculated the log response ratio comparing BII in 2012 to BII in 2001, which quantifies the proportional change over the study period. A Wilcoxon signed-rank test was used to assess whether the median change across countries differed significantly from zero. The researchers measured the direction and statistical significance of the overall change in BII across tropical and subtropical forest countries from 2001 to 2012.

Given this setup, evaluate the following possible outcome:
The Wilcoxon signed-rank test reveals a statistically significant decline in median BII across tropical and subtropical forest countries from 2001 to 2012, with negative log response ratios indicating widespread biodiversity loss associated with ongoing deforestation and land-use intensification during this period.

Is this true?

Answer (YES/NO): YES